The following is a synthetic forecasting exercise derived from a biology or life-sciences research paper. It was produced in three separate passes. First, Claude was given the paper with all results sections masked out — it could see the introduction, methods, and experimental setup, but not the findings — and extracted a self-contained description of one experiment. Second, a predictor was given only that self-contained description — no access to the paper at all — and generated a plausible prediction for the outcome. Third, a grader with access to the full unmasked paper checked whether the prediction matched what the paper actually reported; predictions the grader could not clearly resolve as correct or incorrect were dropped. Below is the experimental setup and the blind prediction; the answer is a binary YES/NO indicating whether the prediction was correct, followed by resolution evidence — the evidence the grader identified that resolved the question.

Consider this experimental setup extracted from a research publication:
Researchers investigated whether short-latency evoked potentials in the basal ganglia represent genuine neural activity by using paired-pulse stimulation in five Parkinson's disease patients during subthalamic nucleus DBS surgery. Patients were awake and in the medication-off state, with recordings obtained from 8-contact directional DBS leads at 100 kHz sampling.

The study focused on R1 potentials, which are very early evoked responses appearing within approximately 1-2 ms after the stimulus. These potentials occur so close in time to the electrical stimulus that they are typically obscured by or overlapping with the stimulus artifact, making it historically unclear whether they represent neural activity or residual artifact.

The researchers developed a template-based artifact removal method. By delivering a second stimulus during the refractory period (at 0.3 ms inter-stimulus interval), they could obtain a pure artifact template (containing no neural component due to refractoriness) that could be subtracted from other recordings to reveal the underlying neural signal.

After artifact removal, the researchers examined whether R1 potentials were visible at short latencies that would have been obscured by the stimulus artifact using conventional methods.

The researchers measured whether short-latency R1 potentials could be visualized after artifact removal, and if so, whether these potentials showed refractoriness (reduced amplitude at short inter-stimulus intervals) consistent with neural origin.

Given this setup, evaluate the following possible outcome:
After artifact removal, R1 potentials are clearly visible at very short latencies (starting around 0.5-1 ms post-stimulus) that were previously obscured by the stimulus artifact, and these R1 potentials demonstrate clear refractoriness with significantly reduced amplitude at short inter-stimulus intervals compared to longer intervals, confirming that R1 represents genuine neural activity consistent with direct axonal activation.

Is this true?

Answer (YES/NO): NO